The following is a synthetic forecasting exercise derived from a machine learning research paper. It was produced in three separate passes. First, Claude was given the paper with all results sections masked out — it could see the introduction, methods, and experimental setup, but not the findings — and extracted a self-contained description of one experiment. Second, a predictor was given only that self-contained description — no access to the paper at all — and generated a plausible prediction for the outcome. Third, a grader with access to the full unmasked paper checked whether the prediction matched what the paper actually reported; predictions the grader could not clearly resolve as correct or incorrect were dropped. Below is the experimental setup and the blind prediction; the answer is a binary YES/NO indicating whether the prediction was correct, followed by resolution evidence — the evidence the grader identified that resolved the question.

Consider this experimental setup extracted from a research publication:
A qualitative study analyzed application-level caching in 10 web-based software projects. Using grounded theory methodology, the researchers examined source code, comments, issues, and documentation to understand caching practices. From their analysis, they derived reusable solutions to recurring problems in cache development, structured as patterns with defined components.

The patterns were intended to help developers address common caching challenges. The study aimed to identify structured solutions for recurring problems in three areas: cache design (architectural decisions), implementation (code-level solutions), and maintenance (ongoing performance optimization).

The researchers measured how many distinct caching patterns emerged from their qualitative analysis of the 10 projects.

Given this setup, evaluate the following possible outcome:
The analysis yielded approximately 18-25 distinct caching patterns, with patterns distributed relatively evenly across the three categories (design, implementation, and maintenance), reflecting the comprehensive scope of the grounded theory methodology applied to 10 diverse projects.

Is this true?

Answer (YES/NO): NO